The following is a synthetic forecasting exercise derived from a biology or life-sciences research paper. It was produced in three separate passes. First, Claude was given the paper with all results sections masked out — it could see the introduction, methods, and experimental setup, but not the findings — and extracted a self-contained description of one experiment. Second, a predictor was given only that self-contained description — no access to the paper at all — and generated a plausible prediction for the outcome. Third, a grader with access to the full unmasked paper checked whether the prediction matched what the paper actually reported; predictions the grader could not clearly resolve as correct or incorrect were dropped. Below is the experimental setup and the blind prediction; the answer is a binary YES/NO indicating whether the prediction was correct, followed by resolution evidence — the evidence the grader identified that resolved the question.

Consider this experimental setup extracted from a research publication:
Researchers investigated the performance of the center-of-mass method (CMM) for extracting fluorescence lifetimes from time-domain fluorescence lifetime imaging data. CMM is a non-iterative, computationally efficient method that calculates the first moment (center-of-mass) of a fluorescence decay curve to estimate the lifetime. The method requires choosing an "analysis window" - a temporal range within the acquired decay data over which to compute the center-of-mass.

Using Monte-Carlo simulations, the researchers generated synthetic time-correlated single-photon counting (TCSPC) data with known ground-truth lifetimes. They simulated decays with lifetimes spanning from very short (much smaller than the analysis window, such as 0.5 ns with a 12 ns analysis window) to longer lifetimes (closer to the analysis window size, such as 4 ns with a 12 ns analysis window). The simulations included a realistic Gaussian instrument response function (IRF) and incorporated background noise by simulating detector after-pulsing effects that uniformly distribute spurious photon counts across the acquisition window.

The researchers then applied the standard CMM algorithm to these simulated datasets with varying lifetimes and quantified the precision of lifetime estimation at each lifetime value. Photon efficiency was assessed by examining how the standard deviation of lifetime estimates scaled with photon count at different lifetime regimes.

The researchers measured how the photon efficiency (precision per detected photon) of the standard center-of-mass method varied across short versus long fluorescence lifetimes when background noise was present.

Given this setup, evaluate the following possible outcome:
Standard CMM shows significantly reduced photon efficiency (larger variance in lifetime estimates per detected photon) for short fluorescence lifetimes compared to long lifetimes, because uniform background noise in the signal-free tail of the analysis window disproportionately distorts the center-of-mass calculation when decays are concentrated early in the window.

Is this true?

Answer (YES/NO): YES